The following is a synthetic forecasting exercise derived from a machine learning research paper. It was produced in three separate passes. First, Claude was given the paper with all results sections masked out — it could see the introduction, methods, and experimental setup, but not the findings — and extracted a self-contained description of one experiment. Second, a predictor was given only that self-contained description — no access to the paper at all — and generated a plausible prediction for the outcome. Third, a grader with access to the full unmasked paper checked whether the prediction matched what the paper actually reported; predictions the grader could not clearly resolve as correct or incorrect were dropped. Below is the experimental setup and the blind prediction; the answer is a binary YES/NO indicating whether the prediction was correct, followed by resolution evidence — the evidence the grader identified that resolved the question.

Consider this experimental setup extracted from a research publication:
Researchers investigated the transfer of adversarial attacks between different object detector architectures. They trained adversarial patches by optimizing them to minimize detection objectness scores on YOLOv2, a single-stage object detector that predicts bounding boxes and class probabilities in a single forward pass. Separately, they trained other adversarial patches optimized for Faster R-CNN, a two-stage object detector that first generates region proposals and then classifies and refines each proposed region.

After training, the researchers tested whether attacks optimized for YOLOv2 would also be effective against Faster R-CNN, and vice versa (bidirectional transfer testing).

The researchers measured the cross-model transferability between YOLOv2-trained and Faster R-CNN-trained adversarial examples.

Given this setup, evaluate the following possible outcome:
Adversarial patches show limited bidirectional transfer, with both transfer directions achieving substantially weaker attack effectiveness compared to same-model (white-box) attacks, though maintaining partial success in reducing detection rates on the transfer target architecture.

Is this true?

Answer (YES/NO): YES